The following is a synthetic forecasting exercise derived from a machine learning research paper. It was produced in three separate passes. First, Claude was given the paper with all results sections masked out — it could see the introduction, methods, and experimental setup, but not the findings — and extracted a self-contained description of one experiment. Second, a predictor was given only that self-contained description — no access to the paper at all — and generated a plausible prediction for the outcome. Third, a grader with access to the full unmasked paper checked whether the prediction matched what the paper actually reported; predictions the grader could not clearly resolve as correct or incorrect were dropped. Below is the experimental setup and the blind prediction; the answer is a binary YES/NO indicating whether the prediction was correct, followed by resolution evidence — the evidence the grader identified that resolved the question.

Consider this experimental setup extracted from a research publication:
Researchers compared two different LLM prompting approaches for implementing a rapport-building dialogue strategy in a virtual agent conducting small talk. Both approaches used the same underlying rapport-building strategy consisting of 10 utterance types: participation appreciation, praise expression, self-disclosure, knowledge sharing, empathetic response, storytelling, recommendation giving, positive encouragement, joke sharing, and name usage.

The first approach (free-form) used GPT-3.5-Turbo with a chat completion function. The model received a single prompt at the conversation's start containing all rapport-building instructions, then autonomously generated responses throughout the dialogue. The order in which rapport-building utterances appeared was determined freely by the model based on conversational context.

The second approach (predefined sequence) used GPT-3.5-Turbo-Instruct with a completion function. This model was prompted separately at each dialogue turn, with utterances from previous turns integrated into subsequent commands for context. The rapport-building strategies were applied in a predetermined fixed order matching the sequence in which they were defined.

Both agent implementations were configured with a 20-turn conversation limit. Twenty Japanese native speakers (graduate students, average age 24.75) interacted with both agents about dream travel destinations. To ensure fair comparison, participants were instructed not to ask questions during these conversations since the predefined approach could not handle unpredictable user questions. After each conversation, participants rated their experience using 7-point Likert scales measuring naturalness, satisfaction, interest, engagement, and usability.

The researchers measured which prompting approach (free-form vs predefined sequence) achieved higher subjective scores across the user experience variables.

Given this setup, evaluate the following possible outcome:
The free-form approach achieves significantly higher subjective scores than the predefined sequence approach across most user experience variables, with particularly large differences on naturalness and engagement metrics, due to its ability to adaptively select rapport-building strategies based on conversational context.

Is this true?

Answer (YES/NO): NO